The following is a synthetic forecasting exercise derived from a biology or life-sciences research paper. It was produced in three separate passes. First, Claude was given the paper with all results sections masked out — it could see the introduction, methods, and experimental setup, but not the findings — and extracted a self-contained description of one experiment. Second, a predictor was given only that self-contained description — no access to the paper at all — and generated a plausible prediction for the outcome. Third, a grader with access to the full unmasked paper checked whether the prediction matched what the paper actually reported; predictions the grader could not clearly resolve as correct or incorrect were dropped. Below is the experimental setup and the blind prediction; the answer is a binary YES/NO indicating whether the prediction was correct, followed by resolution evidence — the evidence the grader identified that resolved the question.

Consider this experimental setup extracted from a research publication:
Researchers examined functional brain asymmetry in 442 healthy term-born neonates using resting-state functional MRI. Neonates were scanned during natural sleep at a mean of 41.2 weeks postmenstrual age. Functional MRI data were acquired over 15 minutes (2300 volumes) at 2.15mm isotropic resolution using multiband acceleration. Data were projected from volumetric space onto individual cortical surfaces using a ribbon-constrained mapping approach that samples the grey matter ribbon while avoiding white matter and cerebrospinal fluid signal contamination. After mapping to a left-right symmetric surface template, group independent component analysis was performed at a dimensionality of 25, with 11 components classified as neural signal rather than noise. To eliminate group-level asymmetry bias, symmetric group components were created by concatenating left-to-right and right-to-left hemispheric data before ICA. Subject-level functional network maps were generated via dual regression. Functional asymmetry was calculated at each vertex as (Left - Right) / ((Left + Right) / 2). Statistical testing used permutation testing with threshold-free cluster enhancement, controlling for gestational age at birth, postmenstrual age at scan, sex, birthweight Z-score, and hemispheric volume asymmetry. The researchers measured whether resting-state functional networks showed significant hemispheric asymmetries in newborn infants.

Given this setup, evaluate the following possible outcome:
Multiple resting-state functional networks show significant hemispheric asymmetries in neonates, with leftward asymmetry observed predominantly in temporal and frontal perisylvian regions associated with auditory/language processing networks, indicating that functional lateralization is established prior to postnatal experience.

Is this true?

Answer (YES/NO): NO